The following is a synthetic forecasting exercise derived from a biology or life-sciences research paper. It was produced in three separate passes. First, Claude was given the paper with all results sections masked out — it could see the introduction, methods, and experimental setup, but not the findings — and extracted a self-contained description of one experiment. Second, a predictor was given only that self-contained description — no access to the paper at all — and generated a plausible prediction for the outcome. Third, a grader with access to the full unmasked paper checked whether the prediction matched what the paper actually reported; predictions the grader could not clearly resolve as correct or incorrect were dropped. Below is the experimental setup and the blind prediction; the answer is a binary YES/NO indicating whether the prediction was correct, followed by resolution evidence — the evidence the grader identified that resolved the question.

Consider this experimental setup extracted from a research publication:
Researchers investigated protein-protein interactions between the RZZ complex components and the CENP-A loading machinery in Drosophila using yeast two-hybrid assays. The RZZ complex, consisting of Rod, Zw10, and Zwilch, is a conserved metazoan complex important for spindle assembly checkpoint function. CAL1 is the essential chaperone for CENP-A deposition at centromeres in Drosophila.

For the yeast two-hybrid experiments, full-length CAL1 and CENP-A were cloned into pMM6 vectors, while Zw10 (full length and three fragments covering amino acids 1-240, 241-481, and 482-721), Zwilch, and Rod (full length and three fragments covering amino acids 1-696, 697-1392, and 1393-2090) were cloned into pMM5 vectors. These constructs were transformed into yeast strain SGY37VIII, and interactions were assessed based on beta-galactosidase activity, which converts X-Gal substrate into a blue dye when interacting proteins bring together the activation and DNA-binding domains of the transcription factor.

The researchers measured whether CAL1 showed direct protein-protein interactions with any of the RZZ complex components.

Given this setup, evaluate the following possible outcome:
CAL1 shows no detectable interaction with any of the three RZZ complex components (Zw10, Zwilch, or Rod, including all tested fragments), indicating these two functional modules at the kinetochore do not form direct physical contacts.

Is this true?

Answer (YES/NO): NO